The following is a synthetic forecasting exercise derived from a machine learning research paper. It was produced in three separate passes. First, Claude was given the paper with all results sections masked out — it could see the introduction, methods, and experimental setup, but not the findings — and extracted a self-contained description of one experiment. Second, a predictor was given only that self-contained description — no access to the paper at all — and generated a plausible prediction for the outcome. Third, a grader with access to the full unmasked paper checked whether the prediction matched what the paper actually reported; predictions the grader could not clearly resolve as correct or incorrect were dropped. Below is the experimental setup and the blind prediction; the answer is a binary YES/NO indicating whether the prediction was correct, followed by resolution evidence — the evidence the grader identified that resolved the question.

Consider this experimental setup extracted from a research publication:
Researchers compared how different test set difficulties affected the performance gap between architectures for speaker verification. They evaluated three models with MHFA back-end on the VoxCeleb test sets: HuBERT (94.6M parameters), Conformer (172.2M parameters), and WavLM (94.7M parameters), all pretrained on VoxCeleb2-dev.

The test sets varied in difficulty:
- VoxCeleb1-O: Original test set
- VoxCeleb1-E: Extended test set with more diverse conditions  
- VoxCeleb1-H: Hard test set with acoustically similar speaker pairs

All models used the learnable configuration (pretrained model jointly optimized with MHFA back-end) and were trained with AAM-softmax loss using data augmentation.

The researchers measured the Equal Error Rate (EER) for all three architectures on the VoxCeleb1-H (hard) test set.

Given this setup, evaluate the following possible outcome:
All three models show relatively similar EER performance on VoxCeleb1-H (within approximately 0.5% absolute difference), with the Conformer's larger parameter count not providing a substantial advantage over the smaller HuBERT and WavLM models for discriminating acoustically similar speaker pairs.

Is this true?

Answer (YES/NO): NO